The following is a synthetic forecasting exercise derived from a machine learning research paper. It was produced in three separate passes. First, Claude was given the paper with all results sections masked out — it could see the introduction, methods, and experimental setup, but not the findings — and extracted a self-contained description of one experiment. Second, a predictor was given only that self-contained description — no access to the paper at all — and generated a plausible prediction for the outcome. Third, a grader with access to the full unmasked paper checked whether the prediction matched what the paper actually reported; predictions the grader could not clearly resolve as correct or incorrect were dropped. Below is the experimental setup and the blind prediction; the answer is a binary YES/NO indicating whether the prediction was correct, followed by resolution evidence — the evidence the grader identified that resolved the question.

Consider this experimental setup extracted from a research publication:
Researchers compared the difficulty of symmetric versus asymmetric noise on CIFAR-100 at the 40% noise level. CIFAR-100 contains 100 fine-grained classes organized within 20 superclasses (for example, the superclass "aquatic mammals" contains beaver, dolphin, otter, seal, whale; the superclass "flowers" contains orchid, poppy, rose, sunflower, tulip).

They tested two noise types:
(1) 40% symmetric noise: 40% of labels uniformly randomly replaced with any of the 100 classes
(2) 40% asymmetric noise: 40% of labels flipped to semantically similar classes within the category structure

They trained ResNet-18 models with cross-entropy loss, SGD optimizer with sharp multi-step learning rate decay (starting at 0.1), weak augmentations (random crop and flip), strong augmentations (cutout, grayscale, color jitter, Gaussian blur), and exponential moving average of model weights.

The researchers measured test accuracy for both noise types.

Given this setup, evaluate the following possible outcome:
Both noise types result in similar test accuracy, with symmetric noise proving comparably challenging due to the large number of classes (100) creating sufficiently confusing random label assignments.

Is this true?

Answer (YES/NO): NO